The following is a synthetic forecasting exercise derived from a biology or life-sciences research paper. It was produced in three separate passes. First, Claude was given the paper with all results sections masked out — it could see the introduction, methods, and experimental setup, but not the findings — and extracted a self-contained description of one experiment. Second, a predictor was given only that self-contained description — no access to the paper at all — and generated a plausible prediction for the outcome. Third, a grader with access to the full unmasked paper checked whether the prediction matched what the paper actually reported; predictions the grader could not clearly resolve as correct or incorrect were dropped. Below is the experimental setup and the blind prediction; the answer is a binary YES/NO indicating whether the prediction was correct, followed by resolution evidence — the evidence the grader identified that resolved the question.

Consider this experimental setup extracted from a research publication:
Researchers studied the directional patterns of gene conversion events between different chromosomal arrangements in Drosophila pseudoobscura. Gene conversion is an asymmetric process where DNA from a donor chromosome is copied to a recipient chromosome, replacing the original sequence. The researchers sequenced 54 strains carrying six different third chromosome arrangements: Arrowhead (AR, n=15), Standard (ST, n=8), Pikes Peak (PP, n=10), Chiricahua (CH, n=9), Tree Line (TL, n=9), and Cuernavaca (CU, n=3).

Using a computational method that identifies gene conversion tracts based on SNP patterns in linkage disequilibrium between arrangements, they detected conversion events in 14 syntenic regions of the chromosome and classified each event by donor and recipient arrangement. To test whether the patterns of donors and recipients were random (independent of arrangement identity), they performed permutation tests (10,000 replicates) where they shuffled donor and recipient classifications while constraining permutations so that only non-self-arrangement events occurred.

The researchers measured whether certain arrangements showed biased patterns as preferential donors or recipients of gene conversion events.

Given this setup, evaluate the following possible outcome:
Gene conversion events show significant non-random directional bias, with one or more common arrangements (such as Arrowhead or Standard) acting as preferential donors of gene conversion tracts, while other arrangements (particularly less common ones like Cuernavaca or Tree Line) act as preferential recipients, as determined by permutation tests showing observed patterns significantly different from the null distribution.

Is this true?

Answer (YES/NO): NO